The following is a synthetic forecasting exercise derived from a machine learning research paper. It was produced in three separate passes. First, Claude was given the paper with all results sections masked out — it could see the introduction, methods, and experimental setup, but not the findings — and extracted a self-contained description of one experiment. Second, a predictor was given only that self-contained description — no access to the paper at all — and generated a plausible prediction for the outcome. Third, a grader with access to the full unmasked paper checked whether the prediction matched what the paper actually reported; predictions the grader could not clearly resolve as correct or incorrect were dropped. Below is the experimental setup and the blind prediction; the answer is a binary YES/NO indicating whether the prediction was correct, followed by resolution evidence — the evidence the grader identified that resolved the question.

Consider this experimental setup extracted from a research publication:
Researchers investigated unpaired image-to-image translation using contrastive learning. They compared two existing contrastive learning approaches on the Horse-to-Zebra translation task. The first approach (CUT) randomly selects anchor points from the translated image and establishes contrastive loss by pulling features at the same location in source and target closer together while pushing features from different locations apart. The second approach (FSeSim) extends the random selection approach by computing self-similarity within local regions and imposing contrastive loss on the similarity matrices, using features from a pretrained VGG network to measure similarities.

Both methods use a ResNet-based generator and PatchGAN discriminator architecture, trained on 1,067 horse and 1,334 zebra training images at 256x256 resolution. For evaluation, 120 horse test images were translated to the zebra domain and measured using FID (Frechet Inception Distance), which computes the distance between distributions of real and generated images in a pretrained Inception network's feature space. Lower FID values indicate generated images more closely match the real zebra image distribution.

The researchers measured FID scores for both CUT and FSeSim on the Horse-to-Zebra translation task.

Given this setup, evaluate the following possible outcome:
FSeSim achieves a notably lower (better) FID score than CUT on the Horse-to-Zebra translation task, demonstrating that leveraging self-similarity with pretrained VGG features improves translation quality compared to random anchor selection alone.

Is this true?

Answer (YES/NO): NO